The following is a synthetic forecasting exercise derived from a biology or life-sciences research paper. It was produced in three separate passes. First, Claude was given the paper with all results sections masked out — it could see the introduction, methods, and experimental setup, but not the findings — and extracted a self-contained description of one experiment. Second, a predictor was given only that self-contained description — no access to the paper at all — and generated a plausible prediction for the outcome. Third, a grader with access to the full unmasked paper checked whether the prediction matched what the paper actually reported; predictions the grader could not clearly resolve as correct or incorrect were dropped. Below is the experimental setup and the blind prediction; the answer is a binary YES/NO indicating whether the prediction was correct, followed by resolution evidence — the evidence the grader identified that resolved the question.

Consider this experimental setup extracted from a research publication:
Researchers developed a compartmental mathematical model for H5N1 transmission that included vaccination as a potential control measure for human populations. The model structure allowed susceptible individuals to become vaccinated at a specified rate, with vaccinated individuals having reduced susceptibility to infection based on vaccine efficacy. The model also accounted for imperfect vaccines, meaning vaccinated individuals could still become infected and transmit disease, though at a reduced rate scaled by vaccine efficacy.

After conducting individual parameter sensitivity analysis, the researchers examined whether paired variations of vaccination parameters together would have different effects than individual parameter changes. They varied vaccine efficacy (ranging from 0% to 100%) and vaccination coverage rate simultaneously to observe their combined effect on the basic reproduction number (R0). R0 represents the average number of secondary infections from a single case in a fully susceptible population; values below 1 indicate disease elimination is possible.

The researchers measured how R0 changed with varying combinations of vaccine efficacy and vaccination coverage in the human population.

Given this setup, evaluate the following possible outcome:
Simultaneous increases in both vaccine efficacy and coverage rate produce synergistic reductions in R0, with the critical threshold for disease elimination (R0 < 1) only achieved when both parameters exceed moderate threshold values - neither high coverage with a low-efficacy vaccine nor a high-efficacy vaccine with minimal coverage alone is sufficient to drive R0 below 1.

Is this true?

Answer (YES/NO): YES